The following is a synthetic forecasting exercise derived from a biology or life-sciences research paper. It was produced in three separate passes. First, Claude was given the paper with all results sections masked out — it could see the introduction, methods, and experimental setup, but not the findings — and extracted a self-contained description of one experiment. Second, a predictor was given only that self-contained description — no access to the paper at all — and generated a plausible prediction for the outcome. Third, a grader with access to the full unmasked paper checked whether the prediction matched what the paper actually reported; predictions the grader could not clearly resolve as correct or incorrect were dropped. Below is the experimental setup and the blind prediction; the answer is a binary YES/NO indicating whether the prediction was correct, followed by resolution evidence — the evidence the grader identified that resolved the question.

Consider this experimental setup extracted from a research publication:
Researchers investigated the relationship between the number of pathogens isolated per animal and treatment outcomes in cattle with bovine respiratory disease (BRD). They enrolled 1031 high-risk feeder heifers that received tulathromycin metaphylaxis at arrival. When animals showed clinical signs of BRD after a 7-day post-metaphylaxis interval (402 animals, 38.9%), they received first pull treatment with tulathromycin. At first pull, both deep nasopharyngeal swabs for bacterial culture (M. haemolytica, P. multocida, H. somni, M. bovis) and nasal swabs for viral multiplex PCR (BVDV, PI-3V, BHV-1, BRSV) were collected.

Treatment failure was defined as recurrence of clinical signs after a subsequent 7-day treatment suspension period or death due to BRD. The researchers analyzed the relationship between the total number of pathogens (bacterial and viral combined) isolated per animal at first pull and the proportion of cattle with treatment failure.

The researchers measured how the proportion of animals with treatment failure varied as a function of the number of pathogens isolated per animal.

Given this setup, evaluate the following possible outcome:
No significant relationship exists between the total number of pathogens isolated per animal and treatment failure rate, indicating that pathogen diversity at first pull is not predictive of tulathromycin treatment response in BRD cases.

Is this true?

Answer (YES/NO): NO